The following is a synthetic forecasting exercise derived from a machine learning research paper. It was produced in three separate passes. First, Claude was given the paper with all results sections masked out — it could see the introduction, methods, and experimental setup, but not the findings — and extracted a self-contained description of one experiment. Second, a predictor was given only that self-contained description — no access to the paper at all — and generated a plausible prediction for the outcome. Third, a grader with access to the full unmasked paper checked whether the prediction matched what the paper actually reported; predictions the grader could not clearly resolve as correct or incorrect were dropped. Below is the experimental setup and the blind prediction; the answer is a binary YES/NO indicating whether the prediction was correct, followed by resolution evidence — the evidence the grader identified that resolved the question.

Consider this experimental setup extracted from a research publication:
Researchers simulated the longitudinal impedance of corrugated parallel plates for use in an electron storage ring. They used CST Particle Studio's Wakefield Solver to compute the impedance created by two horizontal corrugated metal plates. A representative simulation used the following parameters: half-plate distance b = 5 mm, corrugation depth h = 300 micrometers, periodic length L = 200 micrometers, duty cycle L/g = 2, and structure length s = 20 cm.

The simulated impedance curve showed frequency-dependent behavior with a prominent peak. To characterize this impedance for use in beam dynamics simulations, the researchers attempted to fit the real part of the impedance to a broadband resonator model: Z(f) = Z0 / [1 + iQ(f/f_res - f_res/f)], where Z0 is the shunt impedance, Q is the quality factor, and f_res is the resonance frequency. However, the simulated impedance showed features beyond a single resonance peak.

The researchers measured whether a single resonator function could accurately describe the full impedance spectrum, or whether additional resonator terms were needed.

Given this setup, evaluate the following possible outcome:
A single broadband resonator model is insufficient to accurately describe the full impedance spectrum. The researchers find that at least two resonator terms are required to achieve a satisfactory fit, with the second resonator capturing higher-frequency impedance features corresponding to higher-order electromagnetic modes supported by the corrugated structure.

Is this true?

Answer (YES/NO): NO